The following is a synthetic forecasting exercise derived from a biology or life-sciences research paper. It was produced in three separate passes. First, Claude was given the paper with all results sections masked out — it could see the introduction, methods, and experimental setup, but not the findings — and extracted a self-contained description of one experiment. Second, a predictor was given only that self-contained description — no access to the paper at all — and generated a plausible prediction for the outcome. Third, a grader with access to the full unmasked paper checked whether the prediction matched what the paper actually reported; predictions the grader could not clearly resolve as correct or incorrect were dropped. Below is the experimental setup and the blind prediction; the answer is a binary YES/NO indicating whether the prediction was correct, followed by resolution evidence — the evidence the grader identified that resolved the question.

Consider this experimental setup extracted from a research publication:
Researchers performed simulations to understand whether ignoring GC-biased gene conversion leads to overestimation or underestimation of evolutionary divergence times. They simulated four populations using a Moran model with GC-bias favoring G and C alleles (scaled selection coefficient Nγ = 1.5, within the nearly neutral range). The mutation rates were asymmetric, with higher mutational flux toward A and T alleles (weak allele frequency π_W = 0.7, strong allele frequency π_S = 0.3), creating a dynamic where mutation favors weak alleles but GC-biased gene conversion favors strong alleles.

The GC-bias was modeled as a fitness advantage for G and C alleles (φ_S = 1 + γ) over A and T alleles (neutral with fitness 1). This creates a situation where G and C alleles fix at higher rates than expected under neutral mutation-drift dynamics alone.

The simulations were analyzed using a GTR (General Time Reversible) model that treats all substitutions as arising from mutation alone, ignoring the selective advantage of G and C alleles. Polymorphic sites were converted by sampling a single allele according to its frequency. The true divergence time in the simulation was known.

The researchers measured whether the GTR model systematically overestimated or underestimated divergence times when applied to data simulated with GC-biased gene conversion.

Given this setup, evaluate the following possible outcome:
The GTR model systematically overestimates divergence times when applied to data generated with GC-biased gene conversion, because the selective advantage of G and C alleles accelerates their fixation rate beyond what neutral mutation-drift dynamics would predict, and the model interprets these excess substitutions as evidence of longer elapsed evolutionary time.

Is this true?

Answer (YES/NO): NO